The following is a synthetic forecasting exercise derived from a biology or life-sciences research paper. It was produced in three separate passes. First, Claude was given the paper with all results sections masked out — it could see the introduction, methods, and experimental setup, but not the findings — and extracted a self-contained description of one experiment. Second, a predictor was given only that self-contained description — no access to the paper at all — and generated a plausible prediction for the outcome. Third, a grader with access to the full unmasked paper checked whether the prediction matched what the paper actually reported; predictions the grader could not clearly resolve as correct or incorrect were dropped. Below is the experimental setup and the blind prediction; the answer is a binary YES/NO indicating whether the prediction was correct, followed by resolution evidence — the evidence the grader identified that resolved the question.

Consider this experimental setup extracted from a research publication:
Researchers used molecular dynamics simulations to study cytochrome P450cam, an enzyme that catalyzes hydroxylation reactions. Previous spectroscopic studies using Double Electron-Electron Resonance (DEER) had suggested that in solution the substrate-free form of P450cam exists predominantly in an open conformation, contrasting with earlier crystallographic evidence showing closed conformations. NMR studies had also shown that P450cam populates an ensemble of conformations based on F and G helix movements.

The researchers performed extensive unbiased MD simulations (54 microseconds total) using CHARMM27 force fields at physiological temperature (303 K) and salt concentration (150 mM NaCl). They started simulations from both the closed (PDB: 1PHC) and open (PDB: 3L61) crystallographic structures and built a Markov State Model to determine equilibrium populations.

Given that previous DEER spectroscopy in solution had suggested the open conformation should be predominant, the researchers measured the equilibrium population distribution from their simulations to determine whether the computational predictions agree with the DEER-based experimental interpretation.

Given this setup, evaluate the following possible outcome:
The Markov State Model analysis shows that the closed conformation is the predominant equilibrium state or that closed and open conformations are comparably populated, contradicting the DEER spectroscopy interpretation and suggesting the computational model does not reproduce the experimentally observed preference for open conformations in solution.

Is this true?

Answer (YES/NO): YES